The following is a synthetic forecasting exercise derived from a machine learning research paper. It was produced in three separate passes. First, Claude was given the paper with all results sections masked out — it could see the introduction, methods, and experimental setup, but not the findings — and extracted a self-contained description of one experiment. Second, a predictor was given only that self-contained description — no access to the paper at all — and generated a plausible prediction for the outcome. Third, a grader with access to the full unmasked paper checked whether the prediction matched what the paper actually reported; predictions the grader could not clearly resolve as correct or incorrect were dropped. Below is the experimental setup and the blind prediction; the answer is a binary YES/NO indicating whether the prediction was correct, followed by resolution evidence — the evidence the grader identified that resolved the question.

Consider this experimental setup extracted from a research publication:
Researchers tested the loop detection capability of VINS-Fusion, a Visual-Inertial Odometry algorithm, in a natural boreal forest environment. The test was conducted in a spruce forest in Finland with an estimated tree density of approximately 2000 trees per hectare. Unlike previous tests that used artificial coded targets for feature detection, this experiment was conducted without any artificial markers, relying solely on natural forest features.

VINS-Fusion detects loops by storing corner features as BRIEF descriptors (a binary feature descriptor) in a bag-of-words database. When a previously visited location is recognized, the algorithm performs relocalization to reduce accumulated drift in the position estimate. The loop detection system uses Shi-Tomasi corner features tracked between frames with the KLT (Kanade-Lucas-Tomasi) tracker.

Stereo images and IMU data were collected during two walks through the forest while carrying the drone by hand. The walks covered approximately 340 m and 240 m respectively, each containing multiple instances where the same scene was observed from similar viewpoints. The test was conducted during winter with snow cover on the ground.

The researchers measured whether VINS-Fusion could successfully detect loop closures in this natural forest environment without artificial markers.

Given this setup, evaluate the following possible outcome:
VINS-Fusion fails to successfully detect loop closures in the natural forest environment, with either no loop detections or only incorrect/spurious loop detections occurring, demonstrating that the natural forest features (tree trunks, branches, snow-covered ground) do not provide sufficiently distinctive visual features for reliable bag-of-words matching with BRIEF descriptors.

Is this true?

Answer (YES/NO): NO